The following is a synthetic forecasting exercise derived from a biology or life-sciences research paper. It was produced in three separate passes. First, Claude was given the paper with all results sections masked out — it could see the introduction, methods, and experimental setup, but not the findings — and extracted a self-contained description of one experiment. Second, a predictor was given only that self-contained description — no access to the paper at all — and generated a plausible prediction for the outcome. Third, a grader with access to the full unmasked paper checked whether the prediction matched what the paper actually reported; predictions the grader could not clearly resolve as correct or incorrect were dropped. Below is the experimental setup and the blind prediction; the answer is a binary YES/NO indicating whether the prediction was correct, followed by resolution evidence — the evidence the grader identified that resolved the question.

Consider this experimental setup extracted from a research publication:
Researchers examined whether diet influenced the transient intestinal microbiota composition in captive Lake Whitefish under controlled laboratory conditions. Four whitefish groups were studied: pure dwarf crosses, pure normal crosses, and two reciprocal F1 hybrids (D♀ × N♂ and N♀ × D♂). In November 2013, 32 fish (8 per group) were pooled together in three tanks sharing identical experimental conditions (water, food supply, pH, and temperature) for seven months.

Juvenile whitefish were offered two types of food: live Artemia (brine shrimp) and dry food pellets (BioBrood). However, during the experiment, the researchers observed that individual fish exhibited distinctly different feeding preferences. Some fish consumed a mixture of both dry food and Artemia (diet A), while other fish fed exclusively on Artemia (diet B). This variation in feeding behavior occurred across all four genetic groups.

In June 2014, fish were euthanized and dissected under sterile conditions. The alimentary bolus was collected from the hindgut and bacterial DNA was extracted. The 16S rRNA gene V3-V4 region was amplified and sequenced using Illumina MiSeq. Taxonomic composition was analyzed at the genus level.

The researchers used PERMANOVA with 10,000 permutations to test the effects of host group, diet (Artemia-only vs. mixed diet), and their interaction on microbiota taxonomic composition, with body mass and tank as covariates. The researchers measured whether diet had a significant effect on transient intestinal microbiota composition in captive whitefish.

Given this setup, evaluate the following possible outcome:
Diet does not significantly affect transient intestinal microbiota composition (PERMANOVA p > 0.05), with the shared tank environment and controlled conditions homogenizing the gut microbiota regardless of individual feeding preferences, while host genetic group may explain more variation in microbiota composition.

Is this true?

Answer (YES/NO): NO